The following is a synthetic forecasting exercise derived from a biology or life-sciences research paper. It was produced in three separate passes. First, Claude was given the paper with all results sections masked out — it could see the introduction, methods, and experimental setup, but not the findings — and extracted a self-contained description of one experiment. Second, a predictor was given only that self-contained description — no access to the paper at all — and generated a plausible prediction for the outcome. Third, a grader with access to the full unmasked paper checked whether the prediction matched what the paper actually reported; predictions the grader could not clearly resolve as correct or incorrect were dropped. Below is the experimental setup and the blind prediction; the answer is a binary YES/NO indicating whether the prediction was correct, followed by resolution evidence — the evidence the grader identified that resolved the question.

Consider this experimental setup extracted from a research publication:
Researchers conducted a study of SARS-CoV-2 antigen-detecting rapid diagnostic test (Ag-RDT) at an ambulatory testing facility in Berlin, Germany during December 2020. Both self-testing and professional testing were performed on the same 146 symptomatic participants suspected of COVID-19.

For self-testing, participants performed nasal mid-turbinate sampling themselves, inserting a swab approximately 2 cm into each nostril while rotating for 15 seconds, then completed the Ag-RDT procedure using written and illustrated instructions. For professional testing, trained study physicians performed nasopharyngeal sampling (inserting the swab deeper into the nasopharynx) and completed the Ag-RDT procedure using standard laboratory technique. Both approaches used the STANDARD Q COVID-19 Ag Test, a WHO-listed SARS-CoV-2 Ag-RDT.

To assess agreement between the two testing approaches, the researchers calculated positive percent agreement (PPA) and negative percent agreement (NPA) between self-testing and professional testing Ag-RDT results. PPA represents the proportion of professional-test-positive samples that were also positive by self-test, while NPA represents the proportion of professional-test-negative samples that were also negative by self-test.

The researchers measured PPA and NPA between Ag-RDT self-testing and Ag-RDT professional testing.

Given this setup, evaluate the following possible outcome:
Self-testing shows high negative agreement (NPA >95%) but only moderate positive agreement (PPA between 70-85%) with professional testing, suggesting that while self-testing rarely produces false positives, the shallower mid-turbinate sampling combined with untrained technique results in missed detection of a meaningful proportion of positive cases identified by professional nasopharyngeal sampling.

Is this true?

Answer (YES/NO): NO